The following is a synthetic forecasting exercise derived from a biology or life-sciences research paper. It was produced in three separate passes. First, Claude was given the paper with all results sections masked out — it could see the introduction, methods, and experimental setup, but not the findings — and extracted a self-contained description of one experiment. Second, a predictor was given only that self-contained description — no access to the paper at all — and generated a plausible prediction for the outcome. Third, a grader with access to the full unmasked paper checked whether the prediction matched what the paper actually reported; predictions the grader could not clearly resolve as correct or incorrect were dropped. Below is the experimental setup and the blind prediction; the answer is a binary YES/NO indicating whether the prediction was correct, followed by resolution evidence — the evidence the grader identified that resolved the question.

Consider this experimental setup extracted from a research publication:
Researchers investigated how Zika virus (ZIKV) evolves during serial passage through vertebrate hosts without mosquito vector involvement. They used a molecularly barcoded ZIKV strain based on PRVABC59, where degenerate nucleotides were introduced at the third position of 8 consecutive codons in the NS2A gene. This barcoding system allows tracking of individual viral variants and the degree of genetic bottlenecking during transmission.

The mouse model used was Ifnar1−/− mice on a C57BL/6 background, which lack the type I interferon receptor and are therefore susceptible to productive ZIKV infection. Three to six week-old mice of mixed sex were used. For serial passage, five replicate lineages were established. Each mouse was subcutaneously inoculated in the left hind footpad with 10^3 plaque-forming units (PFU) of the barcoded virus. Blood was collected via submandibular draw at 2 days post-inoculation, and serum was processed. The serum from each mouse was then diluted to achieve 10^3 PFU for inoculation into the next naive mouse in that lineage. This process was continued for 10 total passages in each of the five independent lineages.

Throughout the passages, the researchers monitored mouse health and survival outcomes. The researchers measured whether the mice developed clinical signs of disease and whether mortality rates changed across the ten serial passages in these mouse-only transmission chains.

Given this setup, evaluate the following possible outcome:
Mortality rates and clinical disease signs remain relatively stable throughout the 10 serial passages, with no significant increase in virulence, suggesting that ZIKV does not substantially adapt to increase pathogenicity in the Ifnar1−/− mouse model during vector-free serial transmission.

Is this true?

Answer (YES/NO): NO